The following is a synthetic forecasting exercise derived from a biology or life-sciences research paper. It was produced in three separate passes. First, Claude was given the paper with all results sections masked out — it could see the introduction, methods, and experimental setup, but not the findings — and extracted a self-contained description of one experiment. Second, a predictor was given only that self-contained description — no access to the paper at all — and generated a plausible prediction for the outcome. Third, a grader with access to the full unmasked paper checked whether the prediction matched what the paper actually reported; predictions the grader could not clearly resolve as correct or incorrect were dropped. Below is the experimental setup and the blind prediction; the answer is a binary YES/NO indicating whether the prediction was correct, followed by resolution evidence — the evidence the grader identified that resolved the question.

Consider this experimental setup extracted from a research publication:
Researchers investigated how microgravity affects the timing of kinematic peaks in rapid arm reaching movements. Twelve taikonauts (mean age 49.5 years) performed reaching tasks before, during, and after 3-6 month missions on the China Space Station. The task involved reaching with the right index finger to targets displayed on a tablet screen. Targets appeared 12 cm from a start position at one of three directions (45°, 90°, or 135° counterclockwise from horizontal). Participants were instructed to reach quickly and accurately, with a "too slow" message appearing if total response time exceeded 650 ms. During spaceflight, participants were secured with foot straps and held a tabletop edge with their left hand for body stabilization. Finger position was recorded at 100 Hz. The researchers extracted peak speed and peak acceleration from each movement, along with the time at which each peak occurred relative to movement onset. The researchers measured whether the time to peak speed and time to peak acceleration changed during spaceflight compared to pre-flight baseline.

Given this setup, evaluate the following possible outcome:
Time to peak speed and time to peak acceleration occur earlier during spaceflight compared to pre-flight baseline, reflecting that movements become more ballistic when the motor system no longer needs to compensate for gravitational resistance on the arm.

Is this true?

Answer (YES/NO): NO